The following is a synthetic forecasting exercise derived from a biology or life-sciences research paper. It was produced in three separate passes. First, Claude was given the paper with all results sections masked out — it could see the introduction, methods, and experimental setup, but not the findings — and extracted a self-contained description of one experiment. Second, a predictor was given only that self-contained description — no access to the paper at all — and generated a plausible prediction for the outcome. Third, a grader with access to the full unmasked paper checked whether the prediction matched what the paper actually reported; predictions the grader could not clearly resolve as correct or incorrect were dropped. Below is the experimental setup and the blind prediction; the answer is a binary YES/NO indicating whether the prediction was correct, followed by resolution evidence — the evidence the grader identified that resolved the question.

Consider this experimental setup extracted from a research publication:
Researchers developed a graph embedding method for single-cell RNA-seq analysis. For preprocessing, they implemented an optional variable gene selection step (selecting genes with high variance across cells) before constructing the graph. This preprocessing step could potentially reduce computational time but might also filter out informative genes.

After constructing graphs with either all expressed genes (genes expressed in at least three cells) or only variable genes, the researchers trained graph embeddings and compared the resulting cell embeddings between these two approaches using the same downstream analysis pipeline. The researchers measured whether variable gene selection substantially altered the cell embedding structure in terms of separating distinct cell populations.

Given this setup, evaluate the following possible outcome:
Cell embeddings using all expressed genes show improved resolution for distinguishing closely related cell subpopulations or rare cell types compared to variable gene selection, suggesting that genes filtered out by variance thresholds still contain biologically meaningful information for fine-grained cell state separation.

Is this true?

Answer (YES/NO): NO